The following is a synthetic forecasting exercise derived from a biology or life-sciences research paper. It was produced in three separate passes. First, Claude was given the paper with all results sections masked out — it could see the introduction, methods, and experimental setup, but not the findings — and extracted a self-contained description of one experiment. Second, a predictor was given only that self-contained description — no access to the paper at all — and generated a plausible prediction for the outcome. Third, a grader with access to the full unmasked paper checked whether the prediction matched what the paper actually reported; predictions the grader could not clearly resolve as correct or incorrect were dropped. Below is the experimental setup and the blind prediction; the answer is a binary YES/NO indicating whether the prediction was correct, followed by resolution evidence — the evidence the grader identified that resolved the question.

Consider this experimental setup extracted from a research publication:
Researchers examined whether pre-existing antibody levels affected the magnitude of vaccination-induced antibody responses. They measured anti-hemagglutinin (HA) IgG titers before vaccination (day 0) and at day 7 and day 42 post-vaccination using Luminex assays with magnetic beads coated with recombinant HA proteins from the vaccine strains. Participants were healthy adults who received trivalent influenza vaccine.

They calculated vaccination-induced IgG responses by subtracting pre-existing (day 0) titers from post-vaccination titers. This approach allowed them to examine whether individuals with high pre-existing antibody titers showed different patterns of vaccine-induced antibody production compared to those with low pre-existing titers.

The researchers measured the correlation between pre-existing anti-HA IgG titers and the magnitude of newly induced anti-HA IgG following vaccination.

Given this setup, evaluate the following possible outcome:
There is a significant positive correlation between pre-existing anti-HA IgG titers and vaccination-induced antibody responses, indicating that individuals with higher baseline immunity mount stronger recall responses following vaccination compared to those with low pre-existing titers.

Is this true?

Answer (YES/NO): NO